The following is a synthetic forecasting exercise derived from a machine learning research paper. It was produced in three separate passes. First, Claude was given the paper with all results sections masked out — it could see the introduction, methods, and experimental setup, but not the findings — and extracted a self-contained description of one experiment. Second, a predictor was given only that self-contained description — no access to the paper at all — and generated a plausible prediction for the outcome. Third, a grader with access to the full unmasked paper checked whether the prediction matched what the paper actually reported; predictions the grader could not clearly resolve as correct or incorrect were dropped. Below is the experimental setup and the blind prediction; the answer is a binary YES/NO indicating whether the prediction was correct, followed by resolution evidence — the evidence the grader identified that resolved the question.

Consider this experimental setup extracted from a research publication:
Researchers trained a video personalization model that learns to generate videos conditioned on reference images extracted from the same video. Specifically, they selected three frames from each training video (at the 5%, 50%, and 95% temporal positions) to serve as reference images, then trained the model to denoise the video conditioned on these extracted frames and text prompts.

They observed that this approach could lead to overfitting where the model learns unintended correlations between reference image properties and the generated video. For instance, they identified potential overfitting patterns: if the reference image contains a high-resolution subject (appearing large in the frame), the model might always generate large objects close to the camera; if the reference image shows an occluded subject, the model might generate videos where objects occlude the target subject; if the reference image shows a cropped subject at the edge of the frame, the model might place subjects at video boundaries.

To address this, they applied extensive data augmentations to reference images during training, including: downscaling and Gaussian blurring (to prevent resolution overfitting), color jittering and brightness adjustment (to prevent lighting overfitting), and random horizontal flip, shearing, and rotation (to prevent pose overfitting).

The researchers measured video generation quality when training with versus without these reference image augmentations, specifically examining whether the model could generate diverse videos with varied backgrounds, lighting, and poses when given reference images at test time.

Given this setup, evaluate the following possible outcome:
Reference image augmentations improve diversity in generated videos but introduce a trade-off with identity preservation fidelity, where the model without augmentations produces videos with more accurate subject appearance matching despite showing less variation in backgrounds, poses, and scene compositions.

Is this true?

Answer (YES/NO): YES